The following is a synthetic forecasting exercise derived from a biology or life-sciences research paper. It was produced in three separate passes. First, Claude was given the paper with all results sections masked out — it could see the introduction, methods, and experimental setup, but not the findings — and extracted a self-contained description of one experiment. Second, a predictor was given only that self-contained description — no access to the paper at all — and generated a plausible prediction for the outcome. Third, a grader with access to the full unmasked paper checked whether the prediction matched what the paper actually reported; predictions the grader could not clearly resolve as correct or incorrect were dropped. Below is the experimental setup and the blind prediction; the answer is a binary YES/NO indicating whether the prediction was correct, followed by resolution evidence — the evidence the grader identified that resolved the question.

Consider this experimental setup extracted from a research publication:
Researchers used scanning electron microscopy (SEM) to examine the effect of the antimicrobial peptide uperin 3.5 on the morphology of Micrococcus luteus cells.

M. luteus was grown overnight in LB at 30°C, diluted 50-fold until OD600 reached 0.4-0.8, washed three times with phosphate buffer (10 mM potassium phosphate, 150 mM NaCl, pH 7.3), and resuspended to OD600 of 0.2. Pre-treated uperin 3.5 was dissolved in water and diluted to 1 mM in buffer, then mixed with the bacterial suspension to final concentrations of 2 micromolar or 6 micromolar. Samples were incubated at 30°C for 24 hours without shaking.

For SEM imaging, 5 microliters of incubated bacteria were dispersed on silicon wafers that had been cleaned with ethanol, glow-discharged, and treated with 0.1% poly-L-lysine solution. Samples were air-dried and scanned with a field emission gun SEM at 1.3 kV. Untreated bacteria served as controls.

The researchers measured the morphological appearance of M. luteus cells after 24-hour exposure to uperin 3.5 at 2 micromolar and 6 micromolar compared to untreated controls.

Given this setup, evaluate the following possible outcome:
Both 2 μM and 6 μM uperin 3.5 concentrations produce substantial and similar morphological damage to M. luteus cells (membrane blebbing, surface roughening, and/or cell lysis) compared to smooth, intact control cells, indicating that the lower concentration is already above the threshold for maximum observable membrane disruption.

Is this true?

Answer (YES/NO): NO